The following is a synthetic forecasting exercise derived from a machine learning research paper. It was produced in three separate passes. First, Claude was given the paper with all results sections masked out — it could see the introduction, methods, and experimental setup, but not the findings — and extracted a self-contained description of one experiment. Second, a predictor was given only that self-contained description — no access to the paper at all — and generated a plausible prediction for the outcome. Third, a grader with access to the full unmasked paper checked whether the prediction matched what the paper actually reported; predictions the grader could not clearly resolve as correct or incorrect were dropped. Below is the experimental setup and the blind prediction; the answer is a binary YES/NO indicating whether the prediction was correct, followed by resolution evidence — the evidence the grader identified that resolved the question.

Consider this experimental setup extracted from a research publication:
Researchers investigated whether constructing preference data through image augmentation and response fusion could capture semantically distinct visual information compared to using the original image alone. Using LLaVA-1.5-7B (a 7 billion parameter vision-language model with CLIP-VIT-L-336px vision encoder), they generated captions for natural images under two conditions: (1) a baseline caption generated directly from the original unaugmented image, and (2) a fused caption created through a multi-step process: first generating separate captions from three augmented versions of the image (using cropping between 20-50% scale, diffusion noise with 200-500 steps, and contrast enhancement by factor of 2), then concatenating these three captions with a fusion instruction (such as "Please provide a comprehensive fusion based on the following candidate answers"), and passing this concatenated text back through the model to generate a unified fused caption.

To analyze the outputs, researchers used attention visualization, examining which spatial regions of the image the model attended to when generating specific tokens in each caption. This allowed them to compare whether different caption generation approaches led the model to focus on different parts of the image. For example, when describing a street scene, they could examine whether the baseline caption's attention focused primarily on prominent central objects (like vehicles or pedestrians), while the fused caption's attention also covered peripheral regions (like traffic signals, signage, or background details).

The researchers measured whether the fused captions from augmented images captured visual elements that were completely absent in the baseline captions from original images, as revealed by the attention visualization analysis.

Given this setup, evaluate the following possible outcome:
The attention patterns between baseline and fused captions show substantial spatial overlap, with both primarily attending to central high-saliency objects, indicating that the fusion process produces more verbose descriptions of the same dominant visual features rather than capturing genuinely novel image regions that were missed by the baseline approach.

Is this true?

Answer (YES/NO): NO